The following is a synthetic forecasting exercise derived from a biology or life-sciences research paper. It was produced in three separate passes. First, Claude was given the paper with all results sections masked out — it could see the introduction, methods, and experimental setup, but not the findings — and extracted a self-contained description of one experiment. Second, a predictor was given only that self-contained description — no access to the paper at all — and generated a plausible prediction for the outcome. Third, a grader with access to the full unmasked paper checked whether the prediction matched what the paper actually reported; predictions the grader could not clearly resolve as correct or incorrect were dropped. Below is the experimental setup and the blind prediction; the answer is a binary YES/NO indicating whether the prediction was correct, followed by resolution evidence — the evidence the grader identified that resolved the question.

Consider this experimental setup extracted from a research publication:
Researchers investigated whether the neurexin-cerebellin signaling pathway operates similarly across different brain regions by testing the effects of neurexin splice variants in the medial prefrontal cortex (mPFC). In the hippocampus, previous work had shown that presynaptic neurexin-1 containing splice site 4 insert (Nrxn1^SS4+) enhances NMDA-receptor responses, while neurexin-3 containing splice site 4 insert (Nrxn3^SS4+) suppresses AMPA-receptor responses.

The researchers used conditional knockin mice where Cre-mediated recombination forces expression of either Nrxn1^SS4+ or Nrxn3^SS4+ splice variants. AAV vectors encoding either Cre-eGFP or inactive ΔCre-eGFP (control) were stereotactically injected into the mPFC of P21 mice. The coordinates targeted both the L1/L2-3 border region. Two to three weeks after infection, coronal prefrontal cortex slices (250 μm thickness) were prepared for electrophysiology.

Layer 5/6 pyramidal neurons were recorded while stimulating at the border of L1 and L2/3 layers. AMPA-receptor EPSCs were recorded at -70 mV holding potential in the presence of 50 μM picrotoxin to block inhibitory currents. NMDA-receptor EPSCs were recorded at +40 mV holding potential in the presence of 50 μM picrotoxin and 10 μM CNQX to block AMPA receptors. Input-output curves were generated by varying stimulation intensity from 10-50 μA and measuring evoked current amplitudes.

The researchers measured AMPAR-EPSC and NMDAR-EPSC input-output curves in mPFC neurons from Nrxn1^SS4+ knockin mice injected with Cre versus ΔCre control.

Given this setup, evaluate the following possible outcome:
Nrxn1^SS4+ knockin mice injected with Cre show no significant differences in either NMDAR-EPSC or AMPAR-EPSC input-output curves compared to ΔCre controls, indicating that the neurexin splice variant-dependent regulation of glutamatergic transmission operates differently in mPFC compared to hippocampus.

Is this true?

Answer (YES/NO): NO